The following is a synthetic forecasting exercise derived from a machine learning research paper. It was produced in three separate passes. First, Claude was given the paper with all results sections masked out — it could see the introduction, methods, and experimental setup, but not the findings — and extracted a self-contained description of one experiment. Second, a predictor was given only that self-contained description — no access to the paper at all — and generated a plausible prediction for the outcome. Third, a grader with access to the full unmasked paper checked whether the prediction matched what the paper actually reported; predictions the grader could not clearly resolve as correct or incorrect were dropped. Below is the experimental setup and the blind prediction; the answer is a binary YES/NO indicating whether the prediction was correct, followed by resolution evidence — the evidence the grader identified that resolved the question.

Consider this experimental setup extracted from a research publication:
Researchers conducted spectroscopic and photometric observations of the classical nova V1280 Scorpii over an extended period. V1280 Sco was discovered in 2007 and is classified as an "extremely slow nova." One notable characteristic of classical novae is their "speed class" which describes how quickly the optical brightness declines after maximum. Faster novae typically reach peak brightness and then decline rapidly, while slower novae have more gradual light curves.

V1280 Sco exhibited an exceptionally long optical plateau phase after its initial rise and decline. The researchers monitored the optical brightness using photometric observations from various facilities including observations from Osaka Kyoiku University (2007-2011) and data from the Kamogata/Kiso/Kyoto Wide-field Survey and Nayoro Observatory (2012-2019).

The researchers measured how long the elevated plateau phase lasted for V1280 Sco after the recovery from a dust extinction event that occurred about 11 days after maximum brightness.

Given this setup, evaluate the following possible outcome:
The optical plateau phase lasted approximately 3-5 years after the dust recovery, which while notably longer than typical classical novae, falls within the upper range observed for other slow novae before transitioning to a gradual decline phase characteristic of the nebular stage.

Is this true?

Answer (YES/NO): NO